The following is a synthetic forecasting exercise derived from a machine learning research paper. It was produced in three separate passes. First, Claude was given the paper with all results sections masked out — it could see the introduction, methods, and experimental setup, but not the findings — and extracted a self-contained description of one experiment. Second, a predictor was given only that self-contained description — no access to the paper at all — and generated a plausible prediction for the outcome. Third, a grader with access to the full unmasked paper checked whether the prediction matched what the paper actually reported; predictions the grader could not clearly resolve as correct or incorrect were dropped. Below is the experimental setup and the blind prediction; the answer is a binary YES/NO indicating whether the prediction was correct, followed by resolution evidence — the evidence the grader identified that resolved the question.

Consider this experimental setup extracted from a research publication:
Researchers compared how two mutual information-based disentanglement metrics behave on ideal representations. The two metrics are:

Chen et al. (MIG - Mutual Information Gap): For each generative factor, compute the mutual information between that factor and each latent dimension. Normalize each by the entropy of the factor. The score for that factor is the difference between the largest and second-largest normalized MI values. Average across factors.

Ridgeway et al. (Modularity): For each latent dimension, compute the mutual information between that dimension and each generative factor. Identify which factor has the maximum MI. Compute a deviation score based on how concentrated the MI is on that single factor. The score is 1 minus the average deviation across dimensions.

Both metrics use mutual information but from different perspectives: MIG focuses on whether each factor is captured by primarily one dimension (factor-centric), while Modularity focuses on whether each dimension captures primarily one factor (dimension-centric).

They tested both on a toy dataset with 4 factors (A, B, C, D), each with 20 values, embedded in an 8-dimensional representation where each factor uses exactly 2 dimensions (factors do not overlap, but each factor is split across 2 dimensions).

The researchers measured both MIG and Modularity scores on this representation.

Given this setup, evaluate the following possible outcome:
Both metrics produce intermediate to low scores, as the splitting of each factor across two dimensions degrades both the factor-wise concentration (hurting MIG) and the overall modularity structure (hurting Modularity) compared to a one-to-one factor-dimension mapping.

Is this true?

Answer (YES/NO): NO